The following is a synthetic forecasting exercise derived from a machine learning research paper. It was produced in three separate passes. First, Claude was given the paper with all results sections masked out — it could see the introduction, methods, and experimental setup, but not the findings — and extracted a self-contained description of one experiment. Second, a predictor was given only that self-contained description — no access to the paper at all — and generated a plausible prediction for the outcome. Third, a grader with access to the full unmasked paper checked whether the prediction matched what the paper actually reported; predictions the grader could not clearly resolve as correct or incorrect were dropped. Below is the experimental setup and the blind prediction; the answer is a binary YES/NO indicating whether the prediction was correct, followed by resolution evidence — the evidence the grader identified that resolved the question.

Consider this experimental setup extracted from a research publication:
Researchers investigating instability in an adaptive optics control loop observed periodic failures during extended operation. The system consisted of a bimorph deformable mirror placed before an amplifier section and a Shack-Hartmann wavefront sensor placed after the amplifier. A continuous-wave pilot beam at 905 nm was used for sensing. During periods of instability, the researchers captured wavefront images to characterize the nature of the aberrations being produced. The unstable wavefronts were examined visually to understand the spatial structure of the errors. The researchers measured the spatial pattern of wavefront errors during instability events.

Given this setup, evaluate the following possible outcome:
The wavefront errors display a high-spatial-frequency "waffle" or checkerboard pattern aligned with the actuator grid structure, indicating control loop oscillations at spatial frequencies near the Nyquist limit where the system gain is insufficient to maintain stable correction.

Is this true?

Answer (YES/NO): NO